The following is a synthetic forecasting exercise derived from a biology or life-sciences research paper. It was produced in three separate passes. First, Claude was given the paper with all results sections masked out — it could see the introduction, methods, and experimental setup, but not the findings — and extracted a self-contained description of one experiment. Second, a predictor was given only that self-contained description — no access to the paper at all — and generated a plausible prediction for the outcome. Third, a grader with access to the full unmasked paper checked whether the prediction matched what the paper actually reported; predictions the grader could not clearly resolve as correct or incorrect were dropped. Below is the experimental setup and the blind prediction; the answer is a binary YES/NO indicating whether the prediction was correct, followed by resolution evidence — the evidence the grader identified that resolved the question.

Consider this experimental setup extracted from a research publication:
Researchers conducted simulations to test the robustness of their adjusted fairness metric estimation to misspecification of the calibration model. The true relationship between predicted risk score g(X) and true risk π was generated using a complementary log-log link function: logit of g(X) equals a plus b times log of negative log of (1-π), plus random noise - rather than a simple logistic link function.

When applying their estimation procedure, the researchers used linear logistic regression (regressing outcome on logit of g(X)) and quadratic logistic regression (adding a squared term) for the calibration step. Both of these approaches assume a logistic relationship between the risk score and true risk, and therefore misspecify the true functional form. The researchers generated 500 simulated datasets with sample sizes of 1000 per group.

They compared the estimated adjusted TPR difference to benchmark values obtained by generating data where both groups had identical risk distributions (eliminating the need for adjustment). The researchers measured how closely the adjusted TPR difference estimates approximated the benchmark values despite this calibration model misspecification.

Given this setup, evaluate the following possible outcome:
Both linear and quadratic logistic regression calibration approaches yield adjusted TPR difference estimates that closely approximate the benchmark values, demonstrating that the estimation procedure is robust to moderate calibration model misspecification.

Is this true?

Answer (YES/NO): YES